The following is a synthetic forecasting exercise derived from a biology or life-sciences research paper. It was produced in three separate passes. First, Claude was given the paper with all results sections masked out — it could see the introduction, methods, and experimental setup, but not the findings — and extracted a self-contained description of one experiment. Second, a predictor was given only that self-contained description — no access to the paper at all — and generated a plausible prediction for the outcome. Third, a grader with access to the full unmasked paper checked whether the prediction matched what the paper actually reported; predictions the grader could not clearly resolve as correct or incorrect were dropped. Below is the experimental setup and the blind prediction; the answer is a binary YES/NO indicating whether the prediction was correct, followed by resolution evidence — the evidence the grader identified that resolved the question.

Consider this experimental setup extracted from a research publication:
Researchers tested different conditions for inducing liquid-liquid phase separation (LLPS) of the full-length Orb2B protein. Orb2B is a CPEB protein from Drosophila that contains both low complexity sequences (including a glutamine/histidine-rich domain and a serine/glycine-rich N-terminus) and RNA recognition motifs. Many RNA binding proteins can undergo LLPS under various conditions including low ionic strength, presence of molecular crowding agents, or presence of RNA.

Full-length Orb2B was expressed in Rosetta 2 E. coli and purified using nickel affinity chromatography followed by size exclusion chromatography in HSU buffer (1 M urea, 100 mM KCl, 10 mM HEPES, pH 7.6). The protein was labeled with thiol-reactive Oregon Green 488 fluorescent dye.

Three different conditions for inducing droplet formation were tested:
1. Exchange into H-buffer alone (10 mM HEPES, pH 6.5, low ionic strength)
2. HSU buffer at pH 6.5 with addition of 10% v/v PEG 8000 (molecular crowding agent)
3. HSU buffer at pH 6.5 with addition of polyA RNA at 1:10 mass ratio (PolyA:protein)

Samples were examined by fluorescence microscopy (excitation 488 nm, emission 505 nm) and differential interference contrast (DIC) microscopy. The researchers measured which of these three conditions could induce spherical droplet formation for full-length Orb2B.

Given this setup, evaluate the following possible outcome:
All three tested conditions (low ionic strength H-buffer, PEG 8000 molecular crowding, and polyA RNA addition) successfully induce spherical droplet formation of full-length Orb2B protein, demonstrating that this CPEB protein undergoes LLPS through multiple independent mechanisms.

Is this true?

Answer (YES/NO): YES